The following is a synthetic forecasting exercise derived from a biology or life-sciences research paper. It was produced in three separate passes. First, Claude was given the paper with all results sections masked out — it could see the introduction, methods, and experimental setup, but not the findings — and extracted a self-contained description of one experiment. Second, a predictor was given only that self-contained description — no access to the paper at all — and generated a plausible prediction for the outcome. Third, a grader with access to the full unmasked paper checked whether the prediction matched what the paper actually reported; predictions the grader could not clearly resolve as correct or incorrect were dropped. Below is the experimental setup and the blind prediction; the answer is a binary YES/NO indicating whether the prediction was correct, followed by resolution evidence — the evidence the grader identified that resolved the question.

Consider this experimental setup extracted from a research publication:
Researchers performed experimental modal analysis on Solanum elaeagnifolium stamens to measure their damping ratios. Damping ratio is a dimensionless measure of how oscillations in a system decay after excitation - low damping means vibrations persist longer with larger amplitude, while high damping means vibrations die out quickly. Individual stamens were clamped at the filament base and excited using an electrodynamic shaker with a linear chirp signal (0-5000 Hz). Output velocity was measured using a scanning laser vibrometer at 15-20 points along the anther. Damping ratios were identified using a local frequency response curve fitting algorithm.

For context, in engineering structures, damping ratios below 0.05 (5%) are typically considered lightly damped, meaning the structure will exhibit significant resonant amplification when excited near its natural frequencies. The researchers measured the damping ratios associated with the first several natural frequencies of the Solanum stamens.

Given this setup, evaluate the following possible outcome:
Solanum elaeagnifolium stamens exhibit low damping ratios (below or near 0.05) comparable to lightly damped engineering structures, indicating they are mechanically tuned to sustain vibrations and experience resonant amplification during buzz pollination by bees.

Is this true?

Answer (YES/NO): NO